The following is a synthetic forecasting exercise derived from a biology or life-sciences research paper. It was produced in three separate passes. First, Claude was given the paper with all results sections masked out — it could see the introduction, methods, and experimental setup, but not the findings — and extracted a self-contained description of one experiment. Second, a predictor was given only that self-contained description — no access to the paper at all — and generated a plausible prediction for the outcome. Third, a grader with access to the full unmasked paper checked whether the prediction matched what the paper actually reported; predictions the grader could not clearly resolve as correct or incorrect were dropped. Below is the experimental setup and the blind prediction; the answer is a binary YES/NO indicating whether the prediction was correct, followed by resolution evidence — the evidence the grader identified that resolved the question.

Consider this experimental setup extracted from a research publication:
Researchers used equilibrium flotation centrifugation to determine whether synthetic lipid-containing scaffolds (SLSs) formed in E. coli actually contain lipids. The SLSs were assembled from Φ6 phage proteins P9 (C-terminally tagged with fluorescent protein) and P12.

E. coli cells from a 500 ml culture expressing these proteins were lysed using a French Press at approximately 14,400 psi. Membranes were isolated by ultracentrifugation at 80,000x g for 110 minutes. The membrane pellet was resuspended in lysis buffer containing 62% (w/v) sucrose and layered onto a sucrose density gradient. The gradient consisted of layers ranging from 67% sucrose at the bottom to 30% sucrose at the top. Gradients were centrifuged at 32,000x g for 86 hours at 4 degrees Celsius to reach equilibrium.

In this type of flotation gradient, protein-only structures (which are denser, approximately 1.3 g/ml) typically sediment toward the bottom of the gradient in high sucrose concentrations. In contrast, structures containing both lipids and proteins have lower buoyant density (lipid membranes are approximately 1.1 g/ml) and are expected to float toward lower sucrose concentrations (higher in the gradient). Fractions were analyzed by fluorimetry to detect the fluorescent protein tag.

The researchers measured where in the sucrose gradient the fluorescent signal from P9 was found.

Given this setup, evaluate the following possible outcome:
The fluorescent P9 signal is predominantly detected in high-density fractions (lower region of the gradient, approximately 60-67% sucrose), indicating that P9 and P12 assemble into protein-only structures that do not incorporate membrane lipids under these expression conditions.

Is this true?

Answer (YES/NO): NO